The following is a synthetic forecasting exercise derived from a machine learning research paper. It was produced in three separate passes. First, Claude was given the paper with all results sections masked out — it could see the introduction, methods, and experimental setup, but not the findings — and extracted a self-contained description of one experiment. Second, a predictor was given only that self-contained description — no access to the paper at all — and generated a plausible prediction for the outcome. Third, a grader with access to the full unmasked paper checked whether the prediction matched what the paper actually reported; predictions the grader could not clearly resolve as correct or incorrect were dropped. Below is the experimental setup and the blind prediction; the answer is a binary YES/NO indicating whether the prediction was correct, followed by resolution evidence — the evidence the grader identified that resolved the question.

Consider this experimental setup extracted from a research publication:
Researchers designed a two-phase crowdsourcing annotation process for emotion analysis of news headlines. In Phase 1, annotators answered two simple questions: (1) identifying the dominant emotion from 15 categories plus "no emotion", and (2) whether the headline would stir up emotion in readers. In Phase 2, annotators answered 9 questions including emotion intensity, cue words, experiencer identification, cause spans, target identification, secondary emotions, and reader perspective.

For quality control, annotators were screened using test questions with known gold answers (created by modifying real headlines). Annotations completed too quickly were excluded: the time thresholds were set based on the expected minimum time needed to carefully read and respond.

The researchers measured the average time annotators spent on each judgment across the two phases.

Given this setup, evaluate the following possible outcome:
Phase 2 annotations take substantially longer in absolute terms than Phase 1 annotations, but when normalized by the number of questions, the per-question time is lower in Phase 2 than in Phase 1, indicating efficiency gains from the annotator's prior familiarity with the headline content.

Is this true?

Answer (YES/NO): NO